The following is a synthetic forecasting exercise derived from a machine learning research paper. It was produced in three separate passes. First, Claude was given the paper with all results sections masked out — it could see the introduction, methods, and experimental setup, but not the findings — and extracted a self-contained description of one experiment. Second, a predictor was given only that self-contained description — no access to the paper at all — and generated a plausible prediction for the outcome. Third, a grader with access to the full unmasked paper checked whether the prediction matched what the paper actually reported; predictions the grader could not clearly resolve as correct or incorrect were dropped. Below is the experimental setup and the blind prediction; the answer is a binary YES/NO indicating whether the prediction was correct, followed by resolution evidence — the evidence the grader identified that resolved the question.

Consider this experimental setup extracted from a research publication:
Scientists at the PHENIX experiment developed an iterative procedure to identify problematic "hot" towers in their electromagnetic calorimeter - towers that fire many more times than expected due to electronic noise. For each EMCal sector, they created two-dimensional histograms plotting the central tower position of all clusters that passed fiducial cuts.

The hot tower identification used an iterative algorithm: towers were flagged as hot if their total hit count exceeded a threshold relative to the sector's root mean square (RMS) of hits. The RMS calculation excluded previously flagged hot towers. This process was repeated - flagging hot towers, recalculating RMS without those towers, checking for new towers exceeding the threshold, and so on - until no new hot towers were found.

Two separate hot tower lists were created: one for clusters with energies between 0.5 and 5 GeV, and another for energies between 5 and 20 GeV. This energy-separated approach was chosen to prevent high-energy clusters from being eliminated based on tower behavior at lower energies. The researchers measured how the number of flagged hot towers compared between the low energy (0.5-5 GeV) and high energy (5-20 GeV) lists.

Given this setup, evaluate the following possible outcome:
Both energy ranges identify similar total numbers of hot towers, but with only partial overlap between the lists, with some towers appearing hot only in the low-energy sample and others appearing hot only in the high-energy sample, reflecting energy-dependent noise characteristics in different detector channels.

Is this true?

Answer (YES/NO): NO